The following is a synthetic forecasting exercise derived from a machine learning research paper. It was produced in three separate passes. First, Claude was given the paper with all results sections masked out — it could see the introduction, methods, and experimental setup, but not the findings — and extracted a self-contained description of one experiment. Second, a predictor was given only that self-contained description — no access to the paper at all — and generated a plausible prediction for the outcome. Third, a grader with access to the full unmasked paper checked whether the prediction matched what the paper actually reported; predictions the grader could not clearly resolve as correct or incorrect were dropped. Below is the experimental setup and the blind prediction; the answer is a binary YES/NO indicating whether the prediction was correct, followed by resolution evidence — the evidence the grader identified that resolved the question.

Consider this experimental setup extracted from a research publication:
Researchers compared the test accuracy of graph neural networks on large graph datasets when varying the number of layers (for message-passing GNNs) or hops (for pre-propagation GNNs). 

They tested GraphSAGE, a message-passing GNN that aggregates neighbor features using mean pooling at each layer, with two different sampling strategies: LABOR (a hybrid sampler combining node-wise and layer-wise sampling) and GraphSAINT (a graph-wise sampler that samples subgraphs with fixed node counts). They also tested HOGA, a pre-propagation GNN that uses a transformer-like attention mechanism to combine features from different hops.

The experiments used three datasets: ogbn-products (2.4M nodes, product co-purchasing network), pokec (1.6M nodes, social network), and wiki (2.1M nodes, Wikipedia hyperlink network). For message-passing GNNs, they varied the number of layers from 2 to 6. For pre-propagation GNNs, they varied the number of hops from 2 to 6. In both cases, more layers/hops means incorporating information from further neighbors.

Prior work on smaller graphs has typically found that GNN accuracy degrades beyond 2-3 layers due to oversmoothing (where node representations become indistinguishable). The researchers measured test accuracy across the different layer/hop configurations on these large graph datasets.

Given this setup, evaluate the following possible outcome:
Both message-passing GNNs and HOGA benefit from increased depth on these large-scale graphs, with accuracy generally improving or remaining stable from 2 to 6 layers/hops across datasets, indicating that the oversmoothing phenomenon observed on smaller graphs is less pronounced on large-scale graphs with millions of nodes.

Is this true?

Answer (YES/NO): YES